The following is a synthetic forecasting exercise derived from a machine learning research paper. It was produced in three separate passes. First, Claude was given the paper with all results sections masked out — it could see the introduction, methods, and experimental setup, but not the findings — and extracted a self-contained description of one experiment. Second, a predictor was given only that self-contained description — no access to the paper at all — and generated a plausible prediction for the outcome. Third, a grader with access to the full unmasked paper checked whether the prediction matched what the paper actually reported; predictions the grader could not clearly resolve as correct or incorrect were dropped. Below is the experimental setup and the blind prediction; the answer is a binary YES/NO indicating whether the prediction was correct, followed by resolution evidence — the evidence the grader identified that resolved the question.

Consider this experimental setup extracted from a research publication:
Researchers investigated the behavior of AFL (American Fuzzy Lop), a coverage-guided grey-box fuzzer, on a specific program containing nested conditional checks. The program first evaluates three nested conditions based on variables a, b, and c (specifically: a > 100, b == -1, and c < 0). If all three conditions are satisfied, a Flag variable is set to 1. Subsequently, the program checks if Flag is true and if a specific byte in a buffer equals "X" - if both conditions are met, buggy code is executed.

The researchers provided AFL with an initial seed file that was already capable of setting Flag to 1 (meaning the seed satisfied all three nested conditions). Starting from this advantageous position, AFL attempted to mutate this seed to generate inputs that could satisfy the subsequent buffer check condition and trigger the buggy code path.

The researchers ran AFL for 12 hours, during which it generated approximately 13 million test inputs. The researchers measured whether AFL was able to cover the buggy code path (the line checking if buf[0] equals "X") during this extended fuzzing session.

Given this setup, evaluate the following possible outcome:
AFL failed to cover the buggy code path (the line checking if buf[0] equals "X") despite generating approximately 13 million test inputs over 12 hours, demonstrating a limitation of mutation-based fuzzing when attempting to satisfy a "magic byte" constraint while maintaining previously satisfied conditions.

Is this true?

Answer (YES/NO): YES